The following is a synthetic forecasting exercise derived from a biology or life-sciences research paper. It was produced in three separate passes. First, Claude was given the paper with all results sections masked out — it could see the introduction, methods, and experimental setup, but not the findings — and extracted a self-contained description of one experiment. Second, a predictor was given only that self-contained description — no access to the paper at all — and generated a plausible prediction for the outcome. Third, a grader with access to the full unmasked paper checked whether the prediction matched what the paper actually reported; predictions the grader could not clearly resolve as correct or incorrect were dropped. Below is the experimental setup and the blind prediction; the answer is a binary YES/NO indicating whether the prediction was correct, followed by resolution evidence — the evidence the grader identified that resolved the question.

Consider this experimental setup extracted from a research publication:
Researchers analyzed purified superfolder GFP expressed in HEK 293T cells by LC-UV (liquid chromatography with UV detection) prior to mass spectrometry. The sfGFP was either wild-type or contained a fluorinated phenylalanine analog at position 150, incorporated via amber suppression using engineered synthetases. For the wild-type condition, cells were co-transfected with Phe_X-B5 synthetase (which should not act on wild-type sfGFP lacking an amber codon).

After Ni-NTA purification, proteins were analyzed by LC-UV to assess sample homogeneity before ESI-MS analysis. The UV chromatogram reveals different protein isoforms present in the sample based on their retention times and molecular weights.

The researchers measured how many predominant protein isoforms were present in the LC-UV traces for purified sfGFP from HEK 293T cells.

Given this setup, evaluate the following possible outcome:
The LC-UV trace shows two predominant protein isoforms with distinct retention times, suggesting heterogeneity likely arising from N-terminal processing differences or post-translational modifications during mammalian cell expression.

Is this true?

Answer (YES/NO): NO